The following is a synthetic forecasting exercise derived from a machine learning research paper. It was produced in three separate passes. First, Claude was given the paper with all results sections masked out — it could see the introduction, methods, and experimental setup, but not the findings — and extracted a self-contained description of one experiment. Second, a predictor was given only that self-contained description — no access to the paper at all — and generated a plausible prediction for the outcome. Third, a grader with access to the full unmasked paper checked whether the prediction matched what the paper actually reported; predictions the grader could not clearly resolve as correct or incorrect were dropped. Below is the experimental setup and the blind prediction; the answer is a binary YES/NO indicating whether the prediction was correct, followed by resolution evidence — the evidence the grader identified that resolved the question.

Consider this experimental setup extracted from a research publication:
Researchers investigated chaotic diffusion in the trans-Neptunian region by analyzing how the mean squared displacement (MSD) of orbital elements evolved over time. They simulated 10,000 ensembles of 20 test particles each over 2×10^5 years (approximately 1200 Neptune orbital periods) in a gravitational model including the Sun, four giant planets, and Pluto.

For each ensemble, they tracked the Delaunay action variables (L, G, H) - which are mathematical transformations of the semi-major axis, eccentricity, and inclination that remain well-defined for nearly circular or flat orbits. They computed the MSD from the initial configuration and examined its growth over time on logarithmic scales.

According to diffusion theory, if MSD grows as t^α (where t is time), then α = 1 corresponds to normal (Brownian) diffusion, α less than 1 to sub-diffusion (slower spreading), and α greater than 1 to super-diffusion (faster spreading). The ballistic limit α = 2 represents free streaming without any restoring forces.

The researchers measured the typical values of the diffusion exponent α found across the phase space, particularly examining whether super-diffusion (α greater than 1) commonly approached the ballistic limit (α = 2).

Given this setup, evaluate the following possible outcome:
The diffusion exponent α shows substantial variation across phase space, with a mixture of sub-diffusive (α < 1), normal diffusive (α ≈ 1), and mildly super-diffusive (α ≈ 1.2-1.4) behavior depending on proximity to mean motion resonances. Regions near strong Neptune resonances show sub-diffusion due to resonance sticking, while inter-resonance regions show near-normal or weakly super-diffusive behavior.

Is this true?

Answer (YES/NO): NO